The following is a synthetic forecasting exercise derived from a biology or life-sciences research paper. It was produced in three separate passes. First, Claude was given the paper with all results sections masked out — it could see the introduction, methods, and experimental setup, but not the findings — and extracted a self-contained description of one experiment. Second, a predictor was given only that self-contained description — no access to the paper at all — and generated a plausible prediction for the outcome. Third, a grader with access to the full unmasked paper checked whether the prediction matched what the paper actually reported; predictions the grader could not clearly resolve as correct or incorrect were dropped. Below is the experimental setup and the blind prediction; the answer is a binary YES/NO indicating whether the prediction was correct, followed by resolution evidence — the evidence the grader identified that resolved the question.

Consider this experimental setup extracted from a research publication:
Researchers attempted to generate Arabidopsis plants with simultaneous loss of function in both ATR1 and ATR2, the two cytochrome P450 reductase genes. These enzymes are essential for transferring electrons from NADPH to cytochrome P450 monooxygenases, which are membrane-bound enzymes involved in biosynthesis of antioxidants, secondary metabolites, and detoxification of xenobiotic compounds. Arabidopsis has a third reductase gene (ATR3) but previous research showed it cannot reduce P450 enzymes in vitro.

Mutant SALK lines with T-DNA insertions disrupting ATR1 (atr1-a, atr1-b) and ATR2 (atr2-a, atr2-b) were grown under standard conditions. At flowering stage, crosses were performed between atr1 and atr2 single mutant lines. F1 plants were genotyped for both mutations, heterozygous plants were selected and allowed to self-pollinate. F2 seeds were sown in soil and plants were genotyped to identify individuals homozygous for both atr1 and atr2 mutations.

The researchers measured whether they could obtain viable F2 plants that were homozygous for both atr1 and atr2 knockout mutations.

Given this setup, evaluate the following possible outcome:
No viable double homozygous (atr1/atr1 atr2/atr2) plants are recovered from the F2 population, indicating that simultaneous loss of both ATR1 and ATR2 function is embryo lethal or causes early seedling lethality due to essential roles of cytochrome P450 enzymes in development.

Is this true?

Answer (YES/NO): NO